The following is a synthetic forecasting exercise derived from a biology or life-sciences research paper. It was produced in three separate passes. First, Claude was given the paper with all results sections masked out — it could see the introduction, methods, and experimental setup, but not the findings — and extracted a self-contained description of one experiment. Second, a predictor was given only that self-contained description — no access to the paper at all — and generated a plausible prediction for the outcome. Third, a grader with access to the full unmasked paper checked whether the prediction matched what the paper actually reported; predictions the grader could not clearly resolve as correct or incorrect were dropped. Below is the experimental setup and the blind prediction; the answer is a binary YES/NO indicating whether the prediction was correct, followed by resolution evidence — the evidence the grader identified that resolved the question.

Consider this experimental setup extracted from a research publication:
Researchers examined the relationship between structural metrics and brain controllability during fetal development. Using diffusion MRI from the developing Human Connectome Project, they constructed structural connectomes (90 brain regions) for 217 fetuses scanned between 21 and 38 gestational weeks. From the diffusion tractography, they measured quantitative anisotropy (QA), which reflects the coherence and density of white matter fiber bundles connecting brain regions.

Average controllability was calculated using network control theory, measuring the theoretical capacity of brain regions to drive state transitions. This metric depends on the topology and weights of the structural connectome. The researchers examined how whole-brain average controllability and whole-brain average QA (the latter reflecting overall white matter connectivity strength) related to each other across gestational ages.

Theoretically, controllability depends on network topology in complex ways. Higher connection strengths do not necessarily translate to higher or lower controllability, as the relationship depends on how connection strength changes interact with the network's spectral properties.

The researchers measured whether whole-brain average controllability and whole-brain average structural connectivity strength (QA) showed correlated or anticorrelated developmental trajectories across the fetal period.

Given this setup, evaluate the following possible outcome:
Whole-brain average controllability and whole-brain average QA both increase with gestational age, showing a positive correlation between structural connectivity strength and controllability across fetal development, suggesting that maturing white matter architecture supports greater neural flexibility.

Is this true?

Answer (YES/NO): NO